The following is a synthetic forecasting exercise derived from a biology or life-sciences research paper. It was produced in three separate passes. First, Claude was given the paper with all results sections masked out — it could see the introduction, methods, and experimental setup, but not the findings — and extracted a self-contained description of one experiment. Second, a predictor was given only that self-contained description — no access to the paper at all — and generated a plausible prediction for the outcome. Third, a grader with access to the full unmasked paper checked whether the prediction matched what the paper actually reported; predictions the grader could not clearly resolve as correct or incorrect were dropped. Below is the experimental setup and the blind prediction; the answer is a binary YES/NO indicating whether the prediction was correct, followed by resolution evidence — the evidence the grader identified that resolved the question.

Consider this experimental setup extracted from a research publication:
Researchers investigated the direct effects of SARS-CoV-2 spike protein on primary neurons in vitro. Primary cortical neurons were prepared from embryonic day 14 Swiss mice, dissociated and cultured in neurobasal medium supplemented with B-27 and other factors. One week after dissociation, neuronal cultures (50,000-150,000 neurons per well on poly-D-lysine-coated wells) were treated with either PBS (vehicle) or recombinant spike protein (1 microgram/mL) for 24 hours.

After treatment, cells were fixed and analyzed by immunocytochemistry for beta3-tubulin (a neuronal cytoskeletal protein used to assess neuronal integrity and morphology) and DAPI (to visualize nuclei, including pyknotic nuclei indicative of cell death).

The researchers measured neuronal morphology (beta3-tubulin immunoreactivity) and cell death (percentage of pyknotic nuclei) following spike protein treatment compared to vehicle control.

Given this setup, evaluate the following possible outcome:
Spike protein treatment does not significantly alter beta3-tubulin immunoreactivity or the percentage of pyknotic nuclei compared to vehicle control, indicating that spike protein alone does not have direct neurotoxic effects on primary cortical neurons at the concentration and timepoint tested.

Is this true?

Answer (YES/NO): YES